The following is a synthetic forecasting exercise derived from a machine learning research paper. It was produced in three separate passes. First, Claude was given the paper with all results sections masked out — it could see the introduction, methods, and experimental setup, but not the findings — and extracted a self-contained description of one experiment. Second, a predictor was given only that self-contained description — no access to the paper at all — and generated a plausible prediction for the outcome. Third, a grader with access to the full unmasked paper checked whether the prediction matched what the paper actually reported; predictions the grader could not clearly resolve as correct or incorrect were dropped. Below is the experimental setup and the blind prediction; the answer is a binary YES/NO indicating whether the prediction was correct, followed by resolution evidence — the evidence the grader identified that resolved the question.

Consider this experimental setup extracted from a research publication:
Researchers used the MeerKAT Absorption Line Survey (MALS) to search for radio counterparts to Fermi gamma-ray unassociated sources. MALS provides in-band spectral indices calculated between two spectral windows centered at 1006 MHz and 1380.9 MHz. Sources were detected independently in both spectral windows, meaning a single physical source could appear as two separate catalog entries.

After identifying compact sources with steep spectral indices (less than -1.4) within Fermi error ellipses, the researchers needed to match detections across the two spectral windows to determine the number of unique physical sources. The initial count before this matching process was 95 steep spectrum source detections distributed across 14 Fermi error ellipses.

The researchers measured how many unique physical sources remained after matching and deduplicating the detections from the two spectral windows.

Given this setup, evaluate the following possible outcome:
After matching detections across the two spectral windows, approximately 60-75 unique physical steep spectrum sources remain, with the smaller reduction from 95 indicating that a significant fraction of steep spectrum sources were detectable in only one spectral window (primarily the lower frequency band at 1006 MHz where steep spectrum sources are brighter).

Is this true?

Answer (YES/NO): NO